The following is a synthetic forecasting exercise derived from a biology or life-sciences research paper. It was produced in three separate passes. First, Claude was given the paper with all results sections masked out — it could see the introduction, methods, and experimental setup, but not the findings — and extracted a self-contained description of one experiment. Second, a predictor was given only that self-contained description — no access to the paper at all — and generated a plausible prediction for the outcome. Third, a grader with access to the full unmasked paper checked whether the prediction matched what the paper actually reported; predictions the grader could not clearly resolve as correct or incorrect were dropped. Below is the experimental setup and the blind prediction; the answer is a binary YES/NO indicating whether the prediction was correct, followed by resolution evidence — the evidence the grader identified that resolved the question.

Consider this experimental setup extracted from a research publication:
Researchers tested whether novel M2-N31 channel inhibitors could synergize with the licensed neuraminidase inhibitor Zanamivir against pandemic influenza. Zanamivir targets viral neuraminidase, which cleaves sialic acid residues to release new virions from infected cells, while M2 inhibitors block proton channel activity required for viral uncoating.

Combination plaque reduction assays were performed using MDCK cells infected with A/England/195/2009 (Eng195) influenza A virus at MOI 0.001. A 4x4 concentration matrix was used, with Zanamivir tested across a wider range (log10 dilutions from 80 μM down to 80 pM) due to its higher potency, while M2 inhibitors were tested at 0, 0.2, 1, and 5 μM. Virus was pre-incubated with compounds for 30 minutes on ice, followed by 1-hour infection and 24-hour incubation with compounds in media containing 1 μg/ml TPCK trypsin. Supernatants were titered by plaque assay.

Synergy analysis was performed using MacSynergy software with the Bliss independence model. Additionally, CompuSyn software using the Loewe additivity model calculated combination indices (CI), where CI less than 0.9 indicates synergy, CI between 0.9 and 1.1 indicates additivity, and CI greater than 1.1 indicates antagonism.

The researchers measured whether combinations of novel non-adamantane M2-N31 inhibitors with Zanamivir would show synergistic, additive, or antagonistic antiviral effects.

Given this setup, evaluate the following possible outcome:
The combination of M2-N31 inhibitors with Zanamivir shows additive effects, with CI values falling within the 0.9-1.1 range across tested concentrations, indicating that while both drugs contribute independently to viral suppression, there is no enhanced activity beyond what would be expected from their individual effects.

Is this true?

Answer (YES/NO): NO